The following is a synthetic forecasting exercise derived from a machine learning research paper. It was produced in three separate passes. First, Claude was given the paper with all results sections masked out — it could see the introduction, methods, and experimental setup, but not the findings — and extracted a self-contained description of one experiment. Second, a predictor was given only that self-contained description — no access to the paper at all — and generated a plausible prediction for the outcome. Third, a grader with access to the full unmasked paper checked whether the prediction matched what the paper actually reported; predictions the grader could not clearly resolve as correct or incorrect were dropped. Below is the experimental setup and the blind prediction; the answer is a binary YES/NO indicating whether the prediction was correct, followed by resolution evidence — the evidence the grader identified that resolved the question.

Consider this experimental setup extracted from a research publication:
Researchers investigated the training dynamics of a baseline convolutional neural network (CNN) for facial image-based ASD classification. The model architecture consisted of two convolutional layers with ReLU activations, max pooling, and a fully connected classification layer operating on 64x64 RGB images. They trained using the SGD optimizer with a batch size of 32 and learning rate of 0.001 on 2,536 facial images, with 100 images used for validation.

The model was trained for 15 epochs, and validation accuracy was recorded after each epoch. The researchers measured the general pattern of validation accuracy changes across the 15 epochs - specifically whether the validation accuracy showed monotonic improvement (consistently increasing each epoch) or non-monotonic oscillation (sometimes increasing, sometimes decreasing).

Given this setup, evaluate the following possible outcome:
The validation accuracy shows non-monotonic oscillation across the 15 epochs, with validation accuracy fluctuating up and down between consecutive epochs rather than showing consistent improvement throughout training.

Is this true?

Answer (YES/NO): YES